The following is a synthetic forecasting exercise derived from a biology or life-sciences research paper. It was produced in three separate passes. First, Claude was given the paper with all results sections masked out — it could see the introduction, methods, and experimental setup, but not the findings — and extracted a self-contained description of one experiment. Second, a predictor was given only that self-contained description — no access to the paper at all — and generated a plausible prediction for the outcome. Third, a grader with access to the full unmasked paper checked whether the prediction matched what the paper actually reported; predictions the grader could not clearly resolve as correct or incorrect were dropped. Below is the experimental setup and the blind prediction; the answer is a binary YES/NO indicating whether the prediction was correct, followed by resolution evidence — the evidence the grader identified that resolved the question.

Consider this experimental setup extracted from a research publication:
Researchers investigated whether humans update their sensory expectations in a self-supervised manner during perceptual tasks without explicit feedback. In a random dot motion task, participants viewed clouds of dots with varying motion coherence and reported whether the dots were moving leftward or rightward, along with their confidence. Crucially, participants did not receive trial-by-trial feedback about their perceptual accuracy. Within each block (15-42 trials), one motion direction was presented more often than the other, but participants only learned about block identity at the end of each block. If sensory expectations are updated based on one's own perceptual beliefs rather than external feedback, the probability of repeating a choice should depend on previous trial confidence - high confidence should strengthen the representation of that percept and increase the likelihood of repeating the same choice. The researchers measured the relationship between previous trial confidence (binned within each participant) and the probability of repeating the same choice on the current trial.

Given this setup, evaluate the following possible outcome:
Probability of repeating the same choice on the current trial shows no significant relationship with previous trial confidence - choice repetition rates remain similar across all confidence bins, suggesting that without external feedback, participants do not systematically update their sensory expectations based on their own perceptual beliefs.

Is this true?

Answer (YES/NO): NO